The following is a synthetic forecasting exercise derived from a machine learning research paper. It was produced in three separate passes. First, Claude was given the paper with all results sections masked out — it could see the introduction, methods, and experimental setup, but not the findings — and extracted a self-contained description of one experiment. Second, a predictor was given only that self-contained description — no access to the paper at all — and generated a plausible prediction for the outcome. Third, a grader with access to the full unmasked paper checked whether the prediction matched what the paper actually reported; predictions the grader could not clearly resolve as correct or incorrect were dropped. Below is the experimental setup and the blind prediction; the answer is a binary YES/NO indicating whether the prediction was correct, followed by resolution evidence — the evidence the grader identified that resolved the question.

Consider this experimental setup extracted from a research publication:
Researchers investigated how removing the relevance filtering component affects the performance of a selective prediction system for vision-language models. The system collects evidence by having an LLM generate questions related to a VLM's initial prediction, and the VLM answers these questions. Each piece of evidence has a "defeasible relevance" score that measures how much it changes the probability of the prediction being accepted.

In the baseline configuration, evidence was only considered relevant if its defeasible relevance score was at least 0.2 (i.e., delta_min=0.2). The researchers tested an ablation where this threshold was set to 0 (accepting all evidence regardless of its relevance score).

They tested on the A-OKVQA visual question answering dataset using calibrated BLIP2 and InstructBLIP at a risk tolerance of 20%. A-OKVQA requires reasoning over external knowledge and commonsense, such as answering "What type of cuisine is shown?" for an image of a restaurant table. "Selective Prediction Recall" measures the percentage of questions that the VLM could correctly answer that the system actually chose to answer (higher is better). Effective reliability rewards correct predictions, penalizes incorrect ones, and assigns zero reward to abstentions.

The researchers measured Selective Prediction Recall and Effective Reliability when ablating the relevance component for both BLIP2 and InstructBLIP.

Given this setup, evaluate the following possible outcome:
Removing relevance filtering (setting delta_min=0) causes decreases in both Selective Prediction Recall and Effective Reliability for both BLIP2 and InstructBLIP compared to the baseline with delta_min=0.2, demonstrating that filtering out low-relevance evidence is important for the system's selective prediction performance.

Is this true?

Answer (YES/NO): NO